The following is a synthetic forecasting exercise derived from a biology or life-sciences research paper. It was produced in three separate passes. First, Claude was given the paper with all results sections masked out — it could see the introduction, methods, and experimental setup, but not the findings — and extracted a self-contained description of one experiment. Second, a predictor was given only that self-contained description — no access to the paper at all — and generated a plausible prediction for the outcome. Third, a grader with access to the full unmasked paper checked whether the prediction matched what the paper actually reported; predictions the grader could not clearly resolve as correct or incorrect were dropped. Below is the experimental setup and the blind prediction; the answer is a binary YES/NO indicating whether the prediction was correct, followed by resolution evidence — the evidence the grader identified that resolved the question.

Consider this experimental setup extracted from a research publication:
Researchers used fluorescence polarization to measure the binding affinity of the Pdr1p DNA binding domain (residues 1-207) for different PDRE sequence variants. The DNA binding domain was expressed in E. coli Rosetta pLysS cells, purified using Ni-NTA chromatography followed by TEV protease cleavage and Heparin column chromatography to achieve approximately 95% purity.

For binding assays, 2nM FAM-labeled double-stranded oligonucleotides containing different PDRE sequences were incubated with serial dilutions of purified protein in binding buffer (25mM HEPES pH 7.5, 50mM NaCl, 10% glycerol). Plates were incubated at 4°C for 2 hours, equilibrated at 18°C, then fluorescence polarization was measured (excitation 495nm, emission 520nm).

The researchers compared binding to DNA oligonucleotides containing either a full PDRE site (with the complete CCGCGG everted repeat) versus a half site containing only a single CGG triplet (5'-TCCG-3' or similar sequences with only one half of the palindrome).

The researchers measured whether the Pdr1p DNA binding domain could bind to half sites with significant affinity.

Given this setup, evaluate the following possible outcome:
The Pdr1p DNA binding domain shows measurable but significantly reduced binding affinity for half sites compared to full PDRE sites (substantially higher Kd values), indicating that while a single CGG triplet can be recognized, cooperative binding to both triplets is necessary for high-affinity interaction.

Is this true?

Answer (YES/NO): NO